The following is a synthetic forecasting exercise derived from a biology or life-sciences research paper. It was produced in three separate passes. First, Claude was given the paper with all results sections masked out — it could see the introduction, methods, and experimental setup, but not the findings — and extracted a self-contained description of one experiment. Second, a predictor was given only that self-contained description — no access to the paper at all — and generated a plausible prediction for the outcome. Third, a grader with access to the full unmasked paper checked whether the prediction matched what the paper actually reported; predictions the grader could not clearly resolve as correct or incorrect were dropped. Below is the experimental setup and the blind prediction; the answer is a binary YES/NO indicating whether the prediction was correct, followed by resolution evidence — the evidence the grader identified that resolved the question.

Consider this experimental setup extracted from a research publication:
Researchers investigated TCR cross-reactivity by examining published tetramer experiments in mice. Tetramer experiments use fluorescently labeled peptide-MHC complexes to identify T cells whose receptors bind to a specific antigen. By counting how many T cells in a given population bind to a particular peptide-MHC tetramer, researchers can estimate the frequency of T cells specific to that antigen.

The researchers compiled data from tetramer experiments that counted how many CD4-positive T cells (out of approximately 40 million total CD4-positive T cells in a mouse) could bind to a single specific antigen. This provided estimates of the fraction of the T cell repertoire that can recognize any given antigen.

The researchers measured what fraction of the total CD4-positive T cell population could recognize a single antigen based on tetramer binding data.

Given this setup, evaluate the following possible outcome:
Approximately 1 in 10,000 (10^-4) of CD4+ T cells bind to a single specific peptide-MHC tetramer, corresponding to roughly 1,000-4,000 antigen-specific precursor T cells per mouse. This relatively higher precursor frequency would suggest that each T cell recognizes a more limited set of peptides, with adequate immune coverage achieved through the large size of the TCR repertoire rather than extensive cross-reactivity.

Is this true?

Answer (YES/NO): NO